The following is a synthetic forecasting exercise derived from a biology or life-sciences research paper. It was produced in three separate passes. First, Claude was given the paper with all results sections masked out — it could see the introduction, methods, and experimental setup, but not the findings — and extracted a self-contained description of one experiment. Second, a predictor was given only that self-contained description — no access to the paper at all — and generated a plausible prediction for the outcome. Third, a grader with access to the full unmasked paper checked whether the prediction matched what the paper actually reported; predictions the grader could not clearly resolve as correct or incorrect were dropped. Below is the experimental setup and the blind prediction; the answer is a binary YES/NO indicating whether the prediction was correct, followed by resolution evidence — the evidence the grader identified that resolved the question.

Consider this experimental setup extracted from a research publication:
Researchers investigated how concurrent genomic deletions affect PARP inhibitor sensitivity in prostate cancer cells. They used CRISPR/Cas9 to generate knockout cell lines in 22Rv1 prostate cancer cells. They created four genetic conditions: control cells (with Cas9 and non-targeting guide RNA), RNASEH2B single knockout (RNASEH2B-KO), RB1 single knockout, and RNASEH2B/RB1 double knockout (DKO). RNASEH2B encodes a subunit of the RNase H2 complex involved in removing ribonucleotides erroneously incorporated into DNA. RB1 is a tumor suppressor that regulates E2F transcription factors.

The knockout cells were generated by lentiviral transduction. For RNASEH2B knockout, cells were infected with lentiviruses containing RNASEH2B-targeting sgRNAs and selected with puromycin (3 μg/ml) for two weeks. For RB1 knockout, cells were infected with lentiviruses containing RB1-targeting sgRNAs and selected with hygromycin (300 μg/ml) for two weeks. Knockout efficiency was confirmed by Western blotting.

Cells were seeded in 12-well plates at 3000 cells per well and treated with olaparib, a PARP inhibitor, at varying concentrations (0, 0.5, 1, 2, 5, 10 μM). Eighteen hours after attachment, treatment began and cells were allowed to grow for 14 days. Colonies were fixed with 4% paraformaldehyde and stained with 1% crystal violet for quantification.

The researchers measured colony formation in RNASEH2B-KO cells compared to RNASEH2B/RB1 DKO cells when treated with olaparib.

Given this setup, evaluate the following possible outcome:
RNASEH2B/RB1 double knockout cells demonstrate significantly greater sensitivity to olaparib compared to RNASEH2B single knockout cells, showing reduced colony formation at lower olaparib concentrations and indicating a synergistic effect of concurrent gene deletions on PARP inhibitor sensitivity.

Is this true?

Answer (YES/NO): NO